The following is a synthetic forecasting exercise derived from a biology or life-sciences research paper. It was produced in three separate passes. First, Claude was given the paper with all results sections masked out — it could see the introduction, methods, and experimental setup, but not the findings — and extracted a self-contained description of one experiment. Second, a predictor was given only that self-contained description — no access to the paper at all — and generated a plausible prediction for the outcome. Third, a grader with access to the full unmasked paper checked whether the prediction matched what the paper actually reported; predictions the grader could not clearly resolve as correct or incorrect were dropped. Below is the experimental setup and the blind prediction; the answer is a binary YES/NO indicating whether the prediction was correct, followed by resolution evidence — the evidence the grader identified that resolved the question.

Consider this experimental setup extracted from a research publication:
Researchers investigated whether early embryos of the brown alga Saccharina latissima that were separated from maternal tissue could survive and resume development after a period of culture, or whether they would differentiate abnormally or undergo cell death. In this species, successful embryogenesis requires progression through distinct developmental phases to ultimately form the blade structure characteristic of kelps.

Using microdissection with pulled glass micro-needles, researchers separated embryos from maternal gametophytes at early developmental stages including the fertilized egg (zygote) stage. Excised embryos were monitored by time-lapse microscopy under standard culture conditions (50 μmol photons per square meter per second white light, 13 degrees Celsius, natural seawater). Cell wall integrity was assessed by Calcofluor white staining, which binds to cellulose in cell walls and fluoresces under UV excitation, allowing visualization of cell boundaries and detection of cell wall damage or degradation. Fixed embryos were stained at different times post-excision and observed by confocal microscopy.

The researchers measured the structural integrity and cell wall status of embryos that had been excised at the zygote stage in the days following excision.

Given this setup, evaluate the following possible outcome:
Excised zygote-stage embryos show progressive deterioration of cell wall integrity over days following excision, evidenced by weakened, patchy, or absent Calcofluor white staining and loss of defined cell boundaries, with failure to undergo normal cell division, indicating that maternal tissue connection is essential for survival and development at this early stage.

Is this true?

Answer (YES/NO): NO